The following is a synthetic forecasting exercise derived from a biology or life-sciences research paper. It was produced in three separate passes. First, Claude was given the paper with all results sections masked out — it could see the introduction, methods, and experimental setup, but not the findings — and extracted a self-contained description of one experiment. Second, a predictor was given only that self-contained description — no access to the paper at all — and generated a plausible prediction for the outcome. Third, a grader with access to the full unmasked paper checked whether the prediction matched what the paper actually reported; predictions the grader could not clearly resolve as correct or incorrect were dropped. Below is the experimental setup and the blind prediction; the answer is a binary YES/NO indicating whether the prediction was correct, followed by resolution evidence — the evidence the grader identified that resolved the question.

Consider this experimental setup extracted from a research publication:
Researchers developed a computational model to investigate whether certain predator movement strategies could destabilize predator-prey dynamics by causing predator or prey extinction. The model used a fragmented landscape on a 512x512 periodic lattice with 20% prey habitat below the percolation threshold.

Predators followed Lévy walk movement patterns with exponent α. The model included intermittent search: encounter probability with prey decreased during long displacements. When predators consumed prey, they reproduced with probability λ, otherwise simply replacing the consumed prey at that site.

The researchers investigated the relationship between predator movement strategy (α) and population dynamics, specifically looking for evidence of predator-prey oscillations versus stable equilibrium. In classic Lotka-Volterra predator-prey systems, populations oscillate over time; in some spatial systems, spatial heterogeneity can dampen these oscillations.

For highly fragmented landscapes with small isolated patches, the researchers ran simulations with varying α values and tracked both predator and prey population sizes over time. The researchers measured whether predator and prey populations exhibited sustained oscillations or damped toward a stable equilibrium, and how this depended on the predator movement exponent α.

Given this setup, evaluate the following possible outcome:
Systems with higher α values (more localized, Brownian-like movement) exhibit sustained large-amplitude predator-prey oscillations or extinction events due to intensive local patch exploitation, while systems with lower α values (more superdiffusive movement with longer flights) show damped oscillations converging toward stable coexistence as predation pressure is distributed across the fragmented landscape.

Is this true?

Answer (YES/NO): NO